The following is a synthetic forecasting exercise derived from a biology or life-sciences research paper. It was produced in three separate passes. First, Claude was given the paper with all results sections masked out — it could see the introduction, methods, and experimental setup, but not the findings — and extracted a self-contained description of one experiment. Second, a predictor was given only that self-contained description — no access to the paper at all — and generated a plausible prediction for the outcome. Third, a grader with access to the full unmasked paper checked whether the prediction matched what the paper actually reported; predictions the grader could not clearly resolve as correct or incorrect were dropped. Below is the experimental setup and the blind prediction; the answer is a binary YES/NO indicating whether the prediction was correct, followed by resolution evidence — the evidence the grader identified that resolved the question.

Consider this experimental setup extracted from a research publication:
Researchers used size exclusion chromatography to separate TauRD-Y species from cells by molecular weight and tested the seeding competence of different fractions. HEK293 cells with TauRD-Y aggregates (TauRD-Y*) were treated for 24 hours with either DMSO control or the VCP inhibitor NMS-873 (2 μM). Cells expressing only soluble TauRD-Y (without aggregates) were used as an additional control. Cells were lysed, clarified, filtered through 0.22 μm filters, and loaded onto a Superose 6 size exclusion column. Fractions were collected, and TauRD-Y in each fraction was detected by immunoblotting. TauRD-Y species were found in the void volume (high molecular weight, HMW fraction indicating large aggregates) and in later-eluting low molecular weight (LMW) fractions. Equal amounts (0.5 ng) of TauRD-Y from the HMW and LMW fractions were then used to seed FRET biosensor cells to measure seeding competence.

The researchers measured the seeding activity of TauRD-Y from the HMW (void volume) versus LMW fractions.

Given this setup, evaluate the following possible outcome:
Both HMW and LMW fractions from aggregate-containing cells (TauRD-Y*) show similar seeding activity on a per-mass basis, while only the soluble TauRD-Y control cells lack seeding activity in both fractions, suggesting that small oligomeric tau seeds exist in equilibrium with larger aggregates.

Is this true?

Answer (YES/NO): NO